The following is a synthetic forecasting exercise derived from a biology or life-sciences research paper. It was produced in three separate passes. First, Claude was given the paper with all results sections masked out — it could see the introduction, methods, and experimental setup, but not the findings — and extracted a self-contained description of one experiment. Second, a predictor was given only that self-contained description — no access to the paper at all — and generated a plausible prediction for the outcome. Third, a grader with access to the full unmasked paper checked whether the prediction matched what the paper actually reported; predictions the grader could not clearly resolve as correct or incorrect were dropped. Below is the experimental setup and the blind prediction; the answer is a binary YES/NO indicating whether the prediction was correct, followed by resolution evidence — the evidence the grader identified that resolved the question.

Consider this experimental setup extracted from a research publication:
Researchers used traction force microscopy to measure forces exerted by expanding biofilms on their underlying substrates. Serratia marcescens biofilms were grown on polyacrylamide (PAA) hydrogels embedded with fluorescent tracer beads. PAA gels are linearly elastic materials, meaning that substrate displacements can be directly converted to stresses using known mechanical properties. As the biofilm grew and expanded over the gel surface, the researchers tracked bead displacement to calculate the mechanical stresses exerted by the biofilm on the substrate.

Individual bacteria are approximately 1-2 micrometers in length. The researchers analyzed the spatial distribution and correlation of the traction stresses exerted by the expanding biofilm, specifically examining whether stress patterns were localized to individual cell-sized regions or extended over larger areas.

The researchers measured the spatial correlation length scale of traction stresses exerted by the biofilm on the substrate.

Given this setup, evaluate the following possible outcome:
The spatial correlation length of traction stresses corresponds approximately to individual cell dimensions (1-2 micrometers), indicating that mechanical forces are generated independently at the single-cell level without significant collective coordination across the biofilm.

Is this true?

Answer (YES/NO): NO